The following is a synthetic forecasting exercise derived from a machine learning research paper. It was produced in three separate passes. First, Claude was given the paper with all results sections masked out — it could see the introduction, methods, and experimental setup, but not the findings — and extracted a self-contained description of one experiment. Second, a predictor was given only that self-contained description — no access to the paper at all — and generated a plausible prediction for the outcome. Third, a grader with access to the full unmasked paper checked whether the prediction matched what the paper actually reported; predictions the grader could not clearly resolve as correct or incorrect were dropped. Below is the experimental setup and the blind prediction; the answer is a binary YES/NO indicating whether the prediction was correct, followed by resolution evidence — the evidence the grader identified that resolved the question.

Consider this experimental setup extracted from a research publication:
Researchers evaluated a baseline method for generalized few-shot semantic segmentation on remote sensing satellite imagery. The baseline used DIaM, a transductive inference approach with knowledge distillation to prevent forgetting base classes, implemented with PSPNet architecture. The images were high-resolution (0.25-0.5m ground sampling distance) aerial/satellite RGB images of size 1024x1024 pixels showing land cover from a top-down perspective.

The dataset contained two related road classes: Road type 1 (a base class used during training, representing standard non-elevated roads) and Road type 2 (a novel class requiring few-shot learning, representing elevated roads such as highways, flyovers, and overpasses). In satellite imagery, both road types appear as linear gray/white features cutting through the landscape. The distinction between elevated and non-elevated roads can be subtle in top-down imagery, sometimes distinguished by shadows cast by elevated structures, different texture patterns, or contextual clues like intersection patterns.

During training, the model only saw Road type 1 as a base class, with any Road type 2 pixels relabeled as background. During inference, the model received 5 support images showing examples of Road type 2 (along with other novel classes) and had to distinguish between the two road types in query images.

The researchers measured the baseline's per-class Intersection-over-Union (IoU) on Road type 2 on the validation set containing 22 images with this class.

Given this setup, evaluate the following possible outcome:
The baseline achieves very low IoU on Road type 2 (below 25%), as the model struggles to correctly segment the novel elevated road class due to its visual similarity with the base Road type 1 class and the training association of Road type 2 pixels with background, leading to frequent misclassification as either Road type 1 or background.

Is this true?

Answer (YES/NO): YES